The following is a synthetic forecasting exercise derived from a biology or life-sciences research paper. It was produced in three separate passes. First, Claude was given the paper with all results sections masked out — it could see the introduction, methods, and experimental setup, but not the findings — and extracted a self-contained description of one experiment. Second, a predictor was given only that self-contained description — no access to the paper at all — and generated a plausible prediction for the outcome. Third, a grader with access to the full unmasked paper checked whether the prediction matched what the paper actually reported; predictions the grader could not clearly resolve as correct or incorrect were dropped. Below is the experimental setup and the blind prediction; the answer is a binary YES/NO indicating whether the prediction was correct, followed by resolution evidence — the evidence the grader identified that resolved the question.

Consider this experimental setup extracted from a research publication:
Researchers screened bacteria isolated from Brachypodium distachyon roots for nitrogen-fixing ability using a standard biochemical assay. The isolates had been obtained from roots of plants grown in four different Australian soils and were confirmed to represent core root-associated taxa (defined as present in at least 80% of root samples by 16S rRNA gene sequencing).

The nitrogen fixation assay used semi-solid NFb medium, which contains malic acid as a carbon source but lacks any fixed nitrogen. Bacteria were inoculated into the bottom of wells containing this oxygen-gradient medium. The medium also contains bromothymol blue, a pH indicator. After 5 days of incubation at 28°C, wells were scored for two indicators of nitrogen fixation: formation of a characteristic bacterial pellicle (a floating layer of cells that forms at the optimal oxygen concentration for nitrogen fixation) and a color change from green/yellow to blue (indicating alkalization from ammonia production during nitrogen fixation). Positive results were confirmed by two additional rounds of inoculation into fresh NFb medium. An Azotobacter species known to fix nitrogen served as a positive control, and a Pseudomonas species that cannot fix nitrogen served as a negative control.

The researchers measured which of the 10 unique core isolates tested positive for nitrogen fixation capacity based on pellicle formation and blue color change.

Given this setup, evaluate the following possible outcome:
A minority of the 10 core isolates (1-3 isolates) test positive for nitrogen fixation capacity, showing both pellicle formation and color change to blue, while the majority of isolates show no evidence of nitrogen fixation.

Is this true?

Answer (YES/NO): NO